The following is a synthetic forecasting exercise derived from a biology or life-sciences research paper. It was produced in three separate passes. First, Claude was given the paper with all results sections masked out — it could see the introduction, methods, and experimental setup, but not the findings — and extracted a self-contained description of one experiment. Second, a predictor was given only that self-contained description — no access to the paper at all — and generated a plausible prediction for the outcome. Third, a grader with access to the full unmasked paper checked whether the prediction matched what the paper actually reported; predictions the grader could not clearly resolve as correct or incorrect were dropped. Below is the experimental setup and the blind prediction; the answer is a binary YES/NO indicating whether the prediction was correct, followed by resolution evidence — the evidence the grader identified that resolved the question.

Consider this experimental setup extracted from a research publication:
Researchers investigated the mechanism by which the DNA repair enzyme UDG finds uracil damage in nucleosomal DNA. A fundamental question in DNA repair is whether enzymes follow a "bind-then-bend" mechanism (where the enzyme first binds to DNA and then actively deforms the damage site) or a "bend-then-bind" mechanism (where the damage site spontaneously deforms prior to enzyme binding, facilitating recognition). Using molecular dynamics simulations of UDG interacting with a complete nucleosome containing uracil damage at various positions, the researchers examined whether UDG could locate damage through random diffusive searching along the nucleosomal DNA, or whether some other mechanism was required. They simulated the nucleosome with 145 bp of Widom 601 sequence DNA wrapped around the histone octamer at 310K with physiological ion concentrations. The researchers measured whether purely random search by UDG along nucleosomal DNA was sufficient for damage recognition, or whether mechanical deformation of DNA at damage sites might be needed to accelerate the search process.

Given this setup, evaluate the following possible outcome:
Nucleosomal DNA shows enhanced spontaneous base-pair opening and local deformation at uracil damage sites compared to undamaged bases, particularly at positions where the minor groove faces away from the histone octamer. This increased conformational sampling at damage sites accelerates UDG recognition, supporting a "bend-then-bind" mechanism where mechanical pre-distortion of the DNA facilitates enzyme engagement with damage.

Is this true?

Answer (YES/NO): NO